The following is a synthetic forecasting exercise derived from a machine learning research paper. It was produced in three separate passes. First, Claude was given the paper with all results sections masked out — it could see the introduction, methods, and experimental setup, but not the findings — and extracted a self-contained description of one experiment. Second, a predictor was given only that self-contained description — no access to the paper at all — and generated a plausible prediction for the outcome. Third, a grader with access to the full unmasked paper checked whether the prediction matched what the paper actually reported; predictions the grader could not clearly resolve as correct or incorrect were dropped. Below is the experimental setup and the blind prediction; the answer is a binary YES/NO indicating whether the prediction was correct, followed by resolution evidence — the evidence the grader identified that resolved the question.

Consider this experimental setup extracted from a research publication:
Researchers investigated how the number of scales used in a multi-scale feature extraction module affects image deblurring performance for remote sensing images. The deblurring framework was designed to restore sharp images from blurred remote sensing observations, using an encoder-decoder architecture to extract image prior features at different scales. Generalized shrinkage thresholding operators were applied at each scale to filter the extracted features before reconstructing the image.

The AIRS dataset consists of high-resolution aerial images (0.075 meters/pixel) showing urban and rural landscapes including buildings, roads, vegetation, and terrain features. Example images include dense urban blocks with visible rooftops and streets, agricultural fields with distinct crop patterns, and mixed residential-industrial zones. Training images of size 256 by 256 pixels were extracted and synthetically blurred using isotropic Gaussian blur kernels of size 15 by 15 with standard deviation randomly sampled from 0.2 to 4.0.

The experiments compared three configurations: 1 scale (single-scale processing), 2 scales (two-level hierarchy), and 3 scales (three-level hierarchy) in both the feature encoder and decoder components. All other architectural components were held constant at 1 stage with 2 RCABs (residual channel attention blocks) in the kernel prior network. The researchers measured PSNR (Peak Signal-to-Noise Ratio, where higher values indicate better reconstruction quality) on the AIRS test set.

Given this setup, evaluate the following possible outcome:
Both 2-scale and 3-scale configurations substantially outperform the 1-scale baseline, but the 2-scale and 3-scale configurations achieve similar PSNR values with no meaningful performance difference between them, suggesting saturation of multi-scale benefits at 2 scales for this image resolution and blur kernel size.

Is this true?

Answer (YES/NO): NO